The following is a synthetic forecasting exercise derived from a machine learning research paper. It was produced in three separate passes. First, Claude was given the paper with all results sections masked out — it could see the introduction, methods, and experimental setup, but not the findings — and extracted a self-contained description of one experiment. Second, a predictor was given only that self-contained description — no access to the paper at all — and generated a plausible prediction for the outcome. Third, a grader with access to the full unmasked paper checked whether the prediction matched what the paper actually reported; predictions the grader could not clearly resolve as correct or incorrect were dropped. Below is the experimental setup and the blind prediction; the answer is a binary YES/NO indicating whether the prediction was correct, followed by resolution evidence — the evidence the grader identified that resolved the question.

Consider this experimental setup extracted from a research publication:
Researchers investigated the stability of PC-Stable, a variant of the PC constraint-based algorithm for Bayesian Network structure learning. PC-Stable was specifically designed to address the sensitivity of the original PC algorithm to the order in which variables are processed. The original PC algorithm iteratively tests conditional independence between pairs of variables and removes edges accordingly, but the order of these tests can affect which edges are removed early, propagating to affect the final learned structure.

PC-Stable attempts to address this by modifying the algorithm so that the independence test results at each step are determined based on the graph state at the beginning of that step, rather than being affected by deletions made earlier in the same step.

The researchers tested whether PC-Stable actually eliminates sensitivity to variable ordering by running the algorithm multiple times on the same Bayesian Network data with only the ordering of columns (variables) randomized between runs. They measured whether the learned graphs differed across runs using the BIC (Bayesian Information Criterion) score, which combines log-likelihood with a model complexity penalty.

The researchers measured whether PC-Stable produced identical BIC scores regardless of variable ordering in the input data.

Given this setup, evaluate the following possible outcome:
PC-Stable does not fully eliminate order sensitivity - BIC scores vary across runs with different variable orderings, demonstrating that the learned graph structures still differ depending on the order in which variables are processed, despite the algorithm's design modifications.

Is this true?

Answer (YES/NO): YES